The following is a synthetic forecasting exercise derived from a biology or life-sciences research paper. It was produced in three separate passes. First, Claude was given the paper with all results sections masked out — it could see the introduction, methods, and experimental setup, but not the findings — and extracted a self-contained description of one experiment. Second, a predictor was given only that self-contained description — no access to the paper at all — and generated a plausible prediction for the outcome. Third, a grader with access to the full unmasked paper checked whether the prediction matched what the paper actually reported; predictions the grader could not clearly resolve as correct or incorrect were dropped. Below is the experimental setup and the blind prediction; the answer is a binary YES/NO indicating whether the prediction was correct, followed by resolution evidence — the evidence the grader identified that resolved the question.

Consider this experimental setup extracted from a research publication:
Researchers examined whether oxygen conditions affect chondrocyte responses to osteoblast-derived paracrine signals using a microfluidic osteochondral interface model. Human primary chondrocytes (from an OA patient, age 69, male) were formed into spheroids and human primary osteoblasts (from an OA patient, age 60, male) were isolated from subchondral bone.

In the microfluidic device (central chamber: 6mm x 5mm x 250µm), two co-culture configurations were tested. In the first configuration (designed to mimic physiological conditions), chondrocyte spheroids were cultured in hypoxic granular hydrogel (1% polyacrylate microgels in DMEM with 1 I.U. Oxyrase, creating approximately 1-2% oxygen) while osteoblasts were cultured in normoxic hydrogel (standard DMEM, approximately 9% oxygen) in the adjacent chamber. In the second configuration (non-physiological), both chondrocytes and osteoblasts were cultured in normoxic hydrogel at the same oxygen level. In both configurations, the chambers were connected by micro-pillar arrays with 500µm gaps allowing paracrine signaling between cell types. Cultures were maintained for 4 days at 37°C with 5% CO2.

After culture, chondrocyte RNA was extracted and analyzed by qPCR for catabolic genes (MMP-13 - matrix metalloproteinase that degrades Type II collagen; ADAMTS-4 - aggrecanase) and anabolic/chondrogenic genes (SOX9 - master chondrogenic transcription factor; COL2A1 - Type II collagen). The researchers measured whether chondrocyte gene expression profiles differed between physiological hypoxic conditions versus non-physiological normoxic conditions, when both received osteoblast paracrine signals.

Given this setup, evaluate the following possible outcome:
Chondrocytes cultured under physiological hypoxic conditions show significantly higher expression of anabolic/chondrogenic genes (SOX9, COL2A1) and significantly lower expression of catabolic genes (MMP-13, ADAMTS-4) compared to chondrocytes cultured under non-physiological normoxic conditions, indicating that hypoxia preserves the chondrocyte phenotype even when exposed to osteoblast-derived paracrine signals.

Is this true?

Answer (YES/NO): NO